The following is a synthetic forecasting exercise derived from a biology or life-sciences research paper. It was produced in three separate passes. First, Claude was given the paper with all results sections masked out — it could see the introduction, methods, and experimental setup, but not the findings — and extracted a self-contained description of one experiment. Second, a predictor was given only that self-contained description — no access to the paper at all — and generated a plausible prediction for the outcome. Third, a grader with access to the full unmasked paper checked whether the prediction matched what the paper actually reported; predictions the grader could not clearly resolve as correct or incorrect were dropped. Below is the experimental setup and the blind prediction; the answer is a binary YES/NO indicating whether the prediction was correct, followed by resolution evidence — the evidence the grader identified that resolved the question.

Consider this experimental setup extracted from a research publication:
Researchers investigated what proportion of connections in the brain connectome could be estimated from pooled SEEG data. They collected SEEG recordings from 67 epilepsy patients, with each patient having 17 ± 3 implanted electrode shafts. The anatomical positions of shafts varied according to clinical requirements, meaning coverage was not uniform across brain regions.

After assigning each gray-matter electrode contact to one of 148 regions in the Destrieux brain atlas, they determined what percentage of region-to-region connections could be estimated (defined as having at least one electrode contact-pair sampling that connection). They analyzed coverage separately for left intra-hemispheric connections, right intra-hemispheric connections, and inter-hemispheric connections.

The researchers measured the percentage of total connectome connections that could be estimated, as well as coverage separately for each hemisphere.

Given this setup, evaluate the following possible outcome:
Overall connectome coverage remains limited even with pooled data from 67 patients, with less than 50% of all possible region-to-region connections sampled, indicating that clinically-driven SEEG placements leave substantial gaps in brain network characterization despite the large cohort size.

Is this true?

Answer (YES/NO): YES